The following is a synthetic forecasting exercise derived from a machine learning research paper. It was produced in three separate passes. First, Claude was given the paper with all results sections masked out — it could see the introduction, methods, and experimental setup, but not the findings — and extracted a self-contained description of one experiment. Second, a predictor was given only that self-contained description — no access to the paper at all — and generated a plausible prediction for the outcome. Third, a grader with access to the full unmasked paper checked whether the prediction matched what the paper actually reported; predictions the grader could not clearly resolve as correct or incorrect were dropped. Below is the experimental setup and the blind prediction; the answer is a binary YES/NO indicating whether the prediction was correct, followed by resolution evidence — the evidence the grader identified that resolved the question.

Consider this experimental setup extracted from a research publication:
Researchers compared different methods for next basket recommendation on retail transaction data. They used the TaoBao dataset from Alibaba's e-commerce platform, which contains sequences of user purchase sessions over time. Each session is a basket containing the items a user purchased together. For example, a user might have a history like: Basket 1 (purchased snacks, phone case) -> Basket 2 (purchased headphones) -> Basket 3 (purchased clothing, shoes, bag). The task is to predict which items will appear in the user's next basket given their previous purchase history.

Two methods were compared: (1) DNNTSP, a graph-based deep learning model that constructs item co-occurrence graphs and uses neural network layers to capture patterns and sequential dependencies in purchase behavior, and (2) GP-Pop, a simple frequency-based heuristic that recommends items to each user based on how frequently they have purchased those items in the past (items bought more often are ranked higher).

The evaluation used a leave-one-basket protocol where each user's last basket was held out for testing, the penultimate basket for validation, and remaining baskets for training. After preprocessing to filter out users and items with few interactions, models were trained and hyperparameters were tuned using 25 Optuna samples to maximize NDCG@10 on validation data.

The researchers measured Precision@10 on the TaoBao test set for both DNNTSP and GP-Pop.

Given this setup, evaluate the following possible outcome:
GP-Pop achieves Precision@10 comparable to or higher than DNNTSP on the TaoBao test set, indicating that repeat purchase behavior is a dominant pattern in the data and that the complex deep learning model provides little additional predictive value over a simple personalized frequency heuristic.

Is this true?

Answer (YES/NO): YES